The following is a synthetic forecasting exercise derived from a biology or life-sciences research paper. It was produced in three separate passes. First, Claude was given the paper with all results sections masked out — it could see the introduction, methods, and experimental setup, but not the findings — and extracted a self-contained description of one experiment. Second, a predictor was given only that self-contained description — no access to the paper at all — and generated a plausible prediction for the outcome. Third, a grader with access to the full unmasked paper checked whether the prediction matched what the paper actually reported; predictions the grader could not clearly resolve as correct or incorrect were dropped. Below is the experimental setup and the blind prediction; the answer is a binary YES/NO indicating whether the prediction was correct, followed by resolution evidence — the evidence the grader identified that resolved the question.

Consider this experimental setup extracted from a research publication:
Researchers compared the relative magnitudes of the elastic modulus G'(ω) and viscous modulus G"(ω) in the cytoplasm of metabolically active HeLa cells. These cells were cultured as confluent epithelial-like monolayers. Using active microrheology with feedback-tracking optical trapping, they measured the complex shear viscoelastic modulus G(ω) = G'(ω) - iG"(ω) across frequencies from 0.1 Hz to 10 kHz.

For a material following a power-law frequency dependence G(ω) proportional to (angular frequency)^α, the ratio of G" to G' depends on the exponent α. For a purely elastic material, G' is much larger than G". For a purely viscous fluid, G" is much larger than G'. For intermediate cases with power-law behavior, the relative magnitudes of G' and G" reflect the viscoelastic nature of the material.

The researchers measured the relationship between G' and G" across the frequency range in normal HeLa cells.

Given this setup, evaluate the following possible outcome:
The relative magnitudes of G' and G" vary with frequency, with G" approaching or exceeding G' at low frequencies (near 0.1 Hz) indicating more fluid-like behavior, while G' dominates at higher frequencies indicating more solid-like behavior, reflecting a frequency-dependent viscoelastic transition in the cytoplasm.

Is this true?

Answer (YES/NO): NO